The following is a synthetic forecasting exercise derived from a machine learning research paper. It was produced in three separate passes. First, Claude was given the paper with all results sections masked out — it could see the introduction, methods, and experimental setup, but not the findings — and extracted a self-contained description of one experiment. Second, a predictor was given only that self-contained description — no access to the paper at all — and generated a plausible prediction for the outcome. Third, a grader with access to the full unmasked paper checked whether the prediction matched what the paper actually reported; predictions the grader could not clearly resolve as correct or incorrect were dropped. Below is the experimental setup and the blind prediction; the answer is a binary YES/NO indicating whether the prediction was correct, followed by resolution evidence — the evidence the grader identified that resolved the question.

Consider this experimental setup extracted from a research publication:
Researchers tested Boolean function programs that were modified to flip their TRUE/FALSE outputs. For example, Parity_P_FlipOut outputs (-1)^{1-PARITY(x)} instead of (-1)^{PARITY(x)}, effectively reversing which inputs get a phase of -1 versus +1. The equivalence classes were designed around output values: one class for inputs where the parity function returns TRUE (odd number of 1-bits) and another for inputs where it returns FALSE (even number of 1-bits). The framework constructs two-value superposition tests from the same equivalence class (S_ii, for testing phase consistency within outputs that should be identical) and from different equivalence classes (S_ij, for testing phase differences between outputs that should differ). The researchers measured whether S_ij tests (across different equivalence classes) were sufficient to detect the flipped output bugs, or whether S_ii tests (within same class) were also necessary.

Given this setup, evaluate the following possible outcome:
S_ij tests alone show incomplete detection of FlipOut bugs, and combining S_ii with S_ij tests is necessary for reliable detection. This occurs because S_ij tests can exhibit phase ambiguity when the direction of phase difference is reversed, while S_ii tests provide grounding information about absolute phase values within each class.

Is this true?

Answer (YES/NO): NO